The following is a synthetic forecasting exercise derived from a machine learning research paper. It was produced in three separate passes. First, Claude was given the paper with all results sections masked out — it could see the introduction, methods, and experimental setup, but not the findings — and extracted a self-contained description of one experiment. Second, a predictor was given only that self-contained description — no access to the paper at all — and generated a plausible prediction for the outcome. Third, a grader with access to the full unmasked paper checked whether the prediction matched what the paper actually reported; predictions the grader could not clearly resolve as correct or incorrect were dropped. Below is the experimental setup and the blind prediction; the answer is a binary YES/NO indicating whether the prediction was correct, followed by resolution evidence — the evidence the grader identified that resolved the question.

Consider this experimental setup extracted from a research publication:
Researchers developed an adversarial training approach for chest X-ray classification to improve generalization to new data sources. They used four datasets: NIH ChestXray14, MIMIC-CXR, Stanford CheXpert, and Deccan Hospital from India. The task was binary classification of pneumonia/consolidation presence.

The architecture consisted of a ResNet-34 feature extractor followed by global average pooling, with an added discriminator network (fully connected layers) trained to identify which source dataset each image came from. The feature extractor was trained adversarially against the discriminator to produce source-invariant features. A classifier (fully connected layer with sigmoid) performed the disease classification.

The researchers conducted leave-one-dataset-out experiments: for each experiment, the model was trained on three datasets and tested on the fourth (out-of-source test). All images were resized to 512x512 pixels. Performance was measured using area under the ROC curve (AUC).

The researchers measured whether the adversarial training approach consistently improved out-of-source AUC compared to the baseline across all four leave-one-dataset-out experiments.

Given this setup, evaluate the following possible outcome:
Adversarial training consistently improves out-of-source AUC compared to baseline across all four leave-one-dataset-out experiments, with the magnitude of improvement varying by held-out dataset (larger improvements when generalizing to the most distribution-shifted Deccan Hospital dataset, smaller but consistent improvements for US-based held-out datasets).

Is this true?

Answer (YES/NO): NO